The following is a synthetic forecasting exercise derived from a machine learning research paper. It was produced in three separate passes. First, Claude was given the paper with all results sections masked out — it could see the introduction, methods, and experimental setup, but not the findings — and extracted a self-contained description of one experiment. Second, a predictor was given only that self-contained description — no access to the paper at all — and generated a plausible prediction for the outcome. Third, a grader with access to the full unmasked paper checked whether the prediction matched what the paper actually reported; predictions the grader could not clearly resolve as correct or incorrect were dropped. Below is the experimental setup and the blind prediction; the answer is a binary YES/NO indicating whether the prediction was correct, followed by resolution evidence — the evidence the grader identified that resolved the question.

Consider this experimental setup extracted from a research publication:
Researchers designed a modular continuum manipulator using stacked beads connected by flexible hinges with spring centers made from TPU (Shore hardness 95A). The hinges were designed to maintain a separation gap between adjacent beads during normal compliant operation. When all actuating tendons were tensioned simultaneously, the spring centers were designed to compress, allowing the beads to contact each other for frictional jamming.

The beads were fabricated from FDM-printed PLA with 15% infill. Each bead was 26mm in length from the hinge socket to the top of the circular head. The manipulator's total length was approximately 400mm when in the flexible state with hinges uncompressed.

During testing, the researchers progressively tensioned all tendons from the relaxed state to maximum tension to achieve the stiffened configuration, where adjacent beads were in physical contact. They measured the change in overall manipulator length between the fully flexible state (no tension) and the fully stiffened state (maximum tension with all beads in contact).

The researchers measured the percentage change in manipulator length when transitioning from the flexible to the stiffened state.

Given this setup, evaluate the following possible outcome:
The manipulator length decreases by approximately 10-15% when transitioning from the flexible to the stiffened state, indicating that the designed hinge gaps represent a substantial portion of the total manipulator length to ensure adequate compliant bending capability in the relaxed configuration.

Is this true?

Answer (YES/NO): NO